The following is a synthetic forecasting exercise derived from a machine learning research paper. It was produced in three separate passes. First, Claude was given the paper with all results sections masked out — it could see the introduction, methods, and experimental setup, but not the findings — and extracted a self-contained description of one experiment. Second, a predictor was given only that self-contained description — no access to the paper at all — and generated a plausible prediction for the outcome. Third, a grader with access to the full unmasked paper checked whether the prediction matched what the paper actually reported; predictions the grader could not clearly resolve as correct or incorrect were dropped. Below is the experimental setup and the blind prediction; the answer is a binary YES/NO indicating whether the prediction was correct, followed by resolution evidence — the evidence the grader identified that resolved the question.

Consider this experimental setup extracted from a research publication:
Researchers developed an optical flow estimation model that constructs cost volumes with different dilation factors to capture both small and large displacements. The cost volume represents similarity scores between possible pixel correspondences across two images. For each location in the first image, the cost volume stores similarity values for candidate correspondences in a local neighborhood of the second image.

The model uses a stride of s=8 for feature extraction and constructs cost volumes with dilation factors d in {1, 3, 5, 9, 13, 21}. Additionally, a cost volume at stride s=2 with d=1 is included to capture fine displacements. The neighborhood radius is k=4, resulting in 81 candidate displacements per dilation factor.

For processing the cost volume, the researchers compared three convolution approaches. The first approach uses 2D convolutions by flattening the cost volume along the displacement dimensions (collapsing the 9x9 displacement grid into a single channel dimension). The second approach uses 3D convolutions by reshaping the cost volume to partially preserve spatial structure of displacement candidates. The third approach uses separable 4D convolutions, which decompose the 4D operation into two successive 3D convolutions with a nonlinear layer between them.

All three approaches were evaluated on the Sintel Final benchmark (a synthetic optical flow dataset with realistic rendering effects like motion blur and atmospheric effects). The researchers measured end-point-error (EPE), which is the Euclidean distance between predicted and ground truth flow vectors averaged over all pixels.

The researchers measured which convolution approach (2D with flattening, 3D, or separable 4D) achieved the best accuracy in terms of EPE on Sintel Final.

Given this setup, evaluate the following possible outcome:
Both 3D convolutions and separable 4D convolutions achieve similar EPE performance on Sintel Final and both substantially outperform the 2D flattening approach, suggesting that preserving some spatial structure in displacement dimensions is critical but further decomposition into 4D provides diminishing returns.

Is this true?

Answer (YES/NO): NO